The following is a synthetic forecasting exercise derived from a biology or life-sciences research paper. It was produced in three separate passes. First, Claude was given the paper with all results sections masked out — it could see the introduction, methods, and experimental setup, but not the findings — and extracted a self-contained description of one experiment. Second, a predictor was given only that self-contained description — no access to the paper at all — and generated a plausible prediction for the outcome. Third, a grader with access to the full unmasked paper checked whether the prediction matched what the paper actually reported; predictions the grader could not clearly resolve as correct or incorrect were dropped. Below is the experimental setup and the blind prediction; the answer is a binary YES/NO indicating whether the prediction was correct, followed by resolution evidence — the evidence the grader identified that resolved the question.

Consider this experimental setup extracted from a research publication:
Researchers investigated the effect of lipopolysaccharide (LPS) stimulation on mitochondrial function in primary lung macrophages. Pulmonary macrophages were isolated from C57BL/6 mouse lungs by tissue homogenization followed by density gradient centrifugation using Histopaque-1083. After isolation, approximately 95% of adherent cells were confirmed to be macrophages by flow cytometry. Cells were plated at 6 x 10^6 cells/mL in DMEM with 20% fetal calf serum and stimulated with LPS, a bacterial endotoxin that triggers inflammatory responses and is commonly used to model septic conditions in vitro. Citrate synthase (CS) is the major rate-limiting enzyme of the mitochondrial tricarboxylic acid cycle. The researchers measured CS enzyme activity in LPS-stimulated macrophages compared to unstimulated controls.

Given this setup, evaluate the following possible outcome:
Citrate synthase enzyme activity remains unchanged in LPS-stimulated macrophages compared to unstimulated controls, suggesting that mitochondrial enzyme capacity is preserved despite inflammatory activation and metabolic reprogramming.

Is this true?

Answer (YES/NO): NO